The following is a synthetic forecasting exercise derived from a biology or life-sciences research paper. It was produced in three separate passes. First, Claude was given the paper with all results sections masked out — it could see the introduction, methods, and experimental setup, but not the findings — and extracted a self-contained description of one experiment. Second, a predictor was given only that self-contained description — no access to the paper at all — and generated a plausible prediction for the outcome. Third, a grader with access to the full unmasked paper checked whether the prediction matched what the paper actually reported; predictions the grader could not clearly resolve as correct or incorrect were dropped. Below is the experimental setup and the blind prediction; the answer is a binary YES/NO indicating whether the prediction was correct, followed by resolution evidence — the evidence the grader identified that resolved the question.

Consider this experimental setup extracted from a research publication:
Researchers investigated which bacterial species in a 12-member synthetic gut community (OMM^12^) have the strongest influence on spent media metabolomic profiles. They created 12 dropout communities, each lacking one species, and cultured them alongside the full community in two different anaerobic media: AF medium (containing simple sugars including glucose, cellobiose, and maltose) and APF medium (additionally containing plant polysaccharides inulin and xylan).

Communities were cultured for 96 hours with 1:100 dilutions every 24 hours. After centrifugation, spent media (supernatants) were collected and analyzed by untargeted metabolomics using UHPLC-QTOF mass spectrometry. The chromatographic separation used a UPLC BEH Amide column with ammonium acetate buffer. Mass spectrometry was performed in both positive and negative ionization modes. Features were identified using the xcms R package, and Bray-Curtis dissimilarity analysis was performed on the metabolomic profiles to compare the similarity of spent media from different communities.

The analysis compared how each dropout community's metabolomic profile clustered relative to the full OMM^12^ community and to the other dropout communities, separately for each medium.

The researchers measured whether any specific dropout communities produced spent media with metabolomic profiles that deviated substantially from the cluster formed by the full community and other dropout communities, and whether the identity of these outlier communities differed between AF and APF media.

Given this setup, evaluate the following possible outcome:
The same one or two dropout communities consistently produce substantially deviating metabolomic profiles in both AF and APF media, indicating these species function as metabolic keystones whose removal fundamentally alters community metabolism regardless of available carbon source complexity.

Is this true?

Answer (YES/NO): NO